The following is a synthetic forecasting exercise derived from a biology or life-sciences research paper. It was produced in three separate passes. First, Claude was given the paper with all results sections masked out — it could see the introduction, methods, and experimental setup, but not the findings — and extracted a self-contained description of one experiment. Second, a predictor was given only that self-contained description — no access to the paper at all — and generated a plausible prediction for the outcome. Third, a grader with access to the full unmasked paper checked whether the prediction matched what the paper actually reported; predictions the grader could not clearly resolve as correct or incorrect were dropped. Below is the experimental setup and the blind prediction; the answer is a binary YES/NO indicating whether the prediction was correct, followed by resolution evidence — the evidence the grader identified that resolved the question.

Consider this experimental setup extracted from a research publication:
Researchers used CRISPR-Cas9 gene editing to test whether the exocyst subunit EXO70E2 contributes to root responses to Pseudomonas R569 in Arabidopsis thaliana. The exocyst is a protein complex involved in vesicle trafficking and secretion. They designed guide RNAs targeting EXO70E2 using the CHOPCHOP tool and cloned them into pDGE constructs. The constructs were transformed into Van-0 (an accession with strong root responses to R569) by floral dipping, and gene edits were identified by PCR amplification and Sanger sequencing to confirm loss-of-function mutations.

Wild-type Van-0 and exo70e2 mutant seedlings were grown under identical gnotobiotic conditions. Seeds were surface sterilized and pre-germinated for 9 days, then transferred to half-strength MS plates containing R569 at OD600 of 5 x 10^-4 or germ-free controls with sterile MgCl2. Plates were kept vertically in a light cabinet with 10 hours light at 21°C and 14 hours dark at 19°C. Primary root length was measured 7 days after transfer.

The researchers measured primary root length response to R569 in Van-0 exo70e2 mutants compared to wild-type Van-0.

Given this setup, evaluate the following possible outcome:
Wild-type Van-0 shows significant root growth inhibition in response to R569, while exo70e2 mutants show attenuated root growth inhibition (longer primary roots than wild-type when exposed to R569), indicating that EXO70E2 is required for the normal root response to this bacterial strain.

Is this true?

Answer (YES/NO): YES